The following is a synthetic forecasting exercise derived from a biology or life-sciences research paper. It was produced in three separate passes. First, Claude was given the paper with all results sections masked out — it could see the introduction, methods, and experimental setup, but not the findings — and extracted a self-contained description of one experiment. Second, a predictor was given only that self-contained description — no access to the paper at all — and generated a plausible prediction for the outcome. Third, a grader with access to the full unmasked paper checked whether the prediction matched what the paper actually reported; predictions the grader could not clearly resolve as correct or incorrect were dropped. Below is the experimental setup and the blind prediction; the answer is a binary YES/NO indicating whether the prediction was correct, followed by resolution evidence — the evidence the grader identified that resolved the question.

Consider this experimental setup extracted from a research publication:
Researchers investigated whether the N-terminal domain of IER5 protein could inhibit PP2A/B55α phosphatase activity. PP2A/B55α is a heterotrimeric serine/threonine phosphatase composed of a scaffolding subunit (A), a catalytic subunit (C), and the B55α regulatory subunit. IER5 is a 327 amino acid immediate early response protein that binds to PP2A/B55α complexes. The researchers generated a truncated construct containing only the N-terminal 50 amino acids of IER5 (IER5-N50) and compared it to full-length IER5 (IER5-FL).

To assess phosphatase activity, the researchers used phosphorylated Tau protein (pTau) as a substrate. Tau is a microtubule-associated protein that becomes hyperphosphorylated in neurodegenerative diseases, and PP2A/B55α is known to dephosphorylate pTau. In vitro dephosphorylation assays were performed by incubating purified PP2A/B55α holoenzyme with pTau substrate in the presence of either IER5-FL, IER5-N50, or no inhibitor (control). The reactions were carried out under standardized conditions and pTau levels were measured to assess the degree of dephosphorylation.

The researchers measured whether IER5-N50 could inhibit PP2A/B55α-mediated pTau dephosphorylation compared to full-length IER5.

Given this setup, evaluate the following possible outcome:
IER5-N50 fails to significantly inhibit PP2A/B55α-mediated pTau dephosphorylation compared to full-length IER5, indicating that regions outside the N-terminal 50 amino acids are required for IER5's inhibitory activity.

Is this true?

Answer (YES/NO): NO